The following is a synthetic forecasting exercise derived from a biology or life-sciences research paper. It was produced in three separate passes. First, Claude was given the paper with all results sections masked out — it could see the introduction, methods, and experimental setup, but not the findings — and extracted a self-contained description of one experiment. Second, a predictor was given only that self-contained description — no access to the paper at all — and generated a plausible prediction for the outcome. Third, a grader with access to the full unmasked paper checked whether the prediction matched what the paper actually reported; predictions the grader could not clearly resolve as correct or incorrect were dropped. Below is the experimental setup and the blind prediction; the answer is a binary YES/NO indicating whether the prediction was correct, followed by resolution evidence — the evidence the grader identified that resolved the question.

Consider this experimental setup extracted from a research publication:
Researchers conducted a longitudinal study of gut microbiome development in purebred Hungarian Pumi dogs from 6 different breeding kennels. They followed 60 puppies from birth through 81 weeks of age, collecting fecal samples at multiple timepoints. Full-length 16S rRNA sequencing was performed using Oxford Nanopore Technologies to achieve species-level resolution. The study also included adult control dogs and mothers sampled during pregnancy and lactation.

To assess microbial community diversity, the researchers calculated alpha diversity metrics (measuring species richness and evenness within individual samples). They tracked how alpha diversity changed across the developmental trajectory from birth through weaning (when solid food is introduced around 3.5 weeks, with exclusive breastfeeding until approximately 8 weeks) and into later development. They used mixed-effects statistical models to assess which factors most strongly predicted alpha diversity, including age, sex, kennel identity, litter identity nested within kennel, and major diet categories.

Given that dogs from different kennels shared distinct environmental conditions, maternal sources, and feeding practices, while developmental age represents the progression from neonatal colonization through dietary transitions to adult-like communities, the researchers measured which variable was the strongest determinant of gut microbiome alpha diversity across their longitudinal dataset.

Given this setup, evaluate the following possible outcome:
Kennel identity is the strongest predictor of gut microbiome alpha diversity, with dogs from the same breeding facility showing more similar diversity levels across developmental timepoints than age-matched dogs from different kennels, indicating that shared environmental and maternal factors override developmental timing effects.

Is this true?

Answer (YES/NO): NO